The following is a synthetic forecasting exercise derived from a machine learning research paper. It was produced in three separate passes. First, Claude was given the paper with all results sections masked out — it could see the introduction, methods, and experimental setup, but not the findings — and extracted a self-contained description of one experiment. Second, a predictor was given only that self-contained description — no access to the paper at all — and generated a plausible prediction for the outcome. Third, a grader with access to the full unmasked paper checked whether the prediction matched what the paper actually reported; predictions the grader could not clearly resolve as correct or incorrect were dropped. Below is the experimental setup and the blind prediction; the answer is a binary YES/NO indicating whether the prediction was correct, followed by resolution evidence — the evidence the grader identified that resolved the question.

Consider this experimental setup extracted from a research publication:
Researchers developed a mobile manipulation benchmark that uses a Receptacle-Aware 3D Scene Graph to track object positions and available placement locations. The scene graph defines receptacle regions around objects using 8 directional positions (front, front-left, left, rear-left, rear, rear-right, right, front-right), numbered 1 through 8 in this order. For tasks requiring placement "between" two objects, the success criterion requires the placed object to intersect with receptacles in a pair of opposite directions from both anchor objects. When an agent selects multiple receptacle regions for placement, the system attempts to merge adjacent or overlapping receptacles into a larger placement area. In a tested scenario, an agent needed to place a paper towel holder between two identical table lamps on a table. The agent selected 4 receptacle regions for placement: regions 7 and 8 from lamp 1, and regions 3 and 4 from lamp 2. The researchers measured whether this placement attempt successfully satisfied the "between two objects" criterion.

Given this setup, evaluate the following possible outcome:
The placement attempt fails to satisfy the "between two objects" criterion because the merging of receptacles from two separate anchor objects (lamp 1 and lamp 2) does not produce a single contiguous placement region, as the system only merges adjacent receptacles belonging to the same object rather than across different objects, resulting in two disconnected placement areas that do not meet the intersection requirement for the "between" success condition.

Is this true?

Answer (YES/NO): NO